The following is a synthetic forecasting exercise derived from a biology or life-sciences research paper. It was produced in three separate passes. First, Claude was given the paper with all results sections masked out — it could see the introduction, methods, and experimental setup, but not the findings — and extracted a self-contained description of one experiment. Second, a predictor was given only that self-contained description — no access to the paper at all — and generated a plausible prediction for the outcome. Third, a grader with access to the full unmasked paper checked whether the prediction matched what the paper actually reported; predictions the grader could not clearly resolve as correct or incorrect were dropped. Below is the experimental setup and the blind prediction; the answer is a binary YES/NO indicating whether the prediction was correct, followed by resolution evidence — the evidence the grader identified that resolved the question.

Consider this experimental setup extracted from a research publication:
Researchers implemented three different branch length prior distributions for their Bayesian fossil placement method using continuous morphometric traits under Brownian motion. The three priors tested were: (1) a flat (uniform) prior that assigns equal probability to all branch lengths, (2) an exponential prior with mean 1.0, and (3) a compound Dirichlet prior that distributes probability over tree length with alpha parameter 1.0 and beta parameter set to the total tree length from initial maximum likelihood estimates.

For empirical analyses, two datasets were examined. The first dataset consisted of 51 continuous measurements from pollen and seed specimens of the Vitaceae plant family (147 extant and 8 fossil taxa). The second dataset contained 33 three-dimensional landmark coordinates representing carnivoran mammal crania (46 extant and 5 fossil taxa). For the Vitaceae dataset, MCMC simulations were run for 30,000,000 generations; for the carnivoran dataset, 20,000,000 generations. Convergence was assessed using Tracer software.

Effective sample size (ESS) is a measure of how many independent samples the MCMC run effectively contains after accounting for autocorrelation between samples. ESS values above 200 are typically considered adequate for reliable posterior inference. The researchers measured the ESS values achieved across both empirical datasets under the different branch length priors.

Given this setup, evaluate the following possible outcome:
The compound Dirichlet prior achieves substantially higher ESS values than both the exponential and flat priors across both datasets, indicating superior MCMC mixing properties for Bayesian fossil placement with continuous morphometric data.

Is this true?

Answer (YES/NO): NO